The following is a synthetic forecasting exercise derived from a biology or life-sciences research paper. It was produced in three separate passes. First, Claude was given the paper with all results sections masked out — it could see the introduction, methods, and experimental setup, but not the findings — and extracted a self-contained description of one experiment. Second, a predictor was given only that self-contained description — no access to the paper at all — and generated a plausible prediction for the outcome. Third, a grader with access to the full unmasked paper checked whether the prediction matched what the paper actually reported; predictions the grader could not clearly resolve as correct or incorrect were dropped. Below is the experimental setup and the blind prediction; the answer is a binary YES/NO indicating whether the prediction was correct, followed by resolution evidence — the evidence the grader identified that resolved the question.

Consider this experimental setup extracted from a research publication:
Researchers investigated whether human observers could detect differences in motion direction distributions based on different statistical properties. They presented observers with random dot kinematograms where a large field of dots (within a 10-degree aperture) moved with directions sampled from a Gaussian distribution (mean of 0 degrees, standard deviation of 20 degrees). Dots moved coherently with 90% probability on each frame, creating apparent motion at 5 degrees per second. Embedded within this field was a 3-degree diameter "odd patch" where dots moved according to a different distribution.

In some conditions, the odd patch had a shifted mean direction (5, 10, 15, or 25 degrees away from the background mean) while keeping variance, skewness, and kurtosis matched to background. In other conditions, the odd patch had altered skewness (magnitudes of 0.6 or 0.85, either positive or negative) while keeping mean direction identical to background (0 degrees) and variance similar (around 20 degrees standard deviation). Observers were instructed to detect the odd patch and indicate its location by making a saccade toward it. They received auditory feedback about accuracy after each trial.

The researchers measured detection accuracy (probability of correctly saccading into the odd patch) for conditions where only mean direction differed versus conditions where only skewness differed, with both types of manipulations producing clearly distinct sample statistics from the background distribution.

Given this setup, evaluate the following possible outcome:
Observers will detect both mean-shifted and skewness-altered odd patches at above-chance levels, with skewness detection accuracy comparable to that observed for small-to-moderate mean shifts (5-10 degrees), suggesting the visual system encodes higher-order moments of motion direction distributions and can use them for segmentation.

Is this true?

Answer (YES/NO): NO